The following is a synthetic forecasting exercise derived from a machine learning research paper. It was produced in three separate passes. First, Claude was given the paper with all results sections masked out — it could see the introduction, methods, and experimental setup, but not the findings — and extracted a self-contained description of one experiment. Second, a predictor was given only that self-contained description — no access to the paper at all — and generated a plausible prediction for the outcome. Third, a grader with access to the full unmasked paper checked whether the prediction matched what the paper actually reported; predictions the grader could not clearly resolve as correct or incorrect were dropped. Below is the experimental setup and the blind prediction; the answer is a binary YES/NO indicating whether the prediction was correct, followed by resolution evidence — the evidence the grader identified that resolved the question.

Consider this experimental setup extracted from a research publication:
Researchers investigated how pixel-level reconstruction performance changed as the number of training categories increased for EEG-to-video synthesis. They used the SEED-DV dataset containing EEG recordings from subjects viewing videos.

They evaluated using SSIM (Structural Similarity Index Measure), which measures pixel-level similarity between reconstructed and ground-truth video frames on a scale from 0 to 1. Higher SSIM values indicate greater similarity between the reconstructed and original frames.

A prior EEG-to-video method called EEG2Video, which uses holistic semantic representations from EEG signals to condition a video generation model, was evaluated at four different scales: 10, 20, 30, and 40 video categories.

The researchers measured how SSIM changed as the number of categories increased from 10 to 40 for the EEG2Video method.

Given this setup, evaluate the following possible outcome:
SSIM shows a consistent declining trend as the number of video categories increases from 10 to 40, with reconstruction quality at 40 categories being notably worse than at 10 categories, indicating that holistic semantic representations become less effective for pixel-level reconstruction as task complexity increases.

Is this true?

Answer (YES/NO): NO